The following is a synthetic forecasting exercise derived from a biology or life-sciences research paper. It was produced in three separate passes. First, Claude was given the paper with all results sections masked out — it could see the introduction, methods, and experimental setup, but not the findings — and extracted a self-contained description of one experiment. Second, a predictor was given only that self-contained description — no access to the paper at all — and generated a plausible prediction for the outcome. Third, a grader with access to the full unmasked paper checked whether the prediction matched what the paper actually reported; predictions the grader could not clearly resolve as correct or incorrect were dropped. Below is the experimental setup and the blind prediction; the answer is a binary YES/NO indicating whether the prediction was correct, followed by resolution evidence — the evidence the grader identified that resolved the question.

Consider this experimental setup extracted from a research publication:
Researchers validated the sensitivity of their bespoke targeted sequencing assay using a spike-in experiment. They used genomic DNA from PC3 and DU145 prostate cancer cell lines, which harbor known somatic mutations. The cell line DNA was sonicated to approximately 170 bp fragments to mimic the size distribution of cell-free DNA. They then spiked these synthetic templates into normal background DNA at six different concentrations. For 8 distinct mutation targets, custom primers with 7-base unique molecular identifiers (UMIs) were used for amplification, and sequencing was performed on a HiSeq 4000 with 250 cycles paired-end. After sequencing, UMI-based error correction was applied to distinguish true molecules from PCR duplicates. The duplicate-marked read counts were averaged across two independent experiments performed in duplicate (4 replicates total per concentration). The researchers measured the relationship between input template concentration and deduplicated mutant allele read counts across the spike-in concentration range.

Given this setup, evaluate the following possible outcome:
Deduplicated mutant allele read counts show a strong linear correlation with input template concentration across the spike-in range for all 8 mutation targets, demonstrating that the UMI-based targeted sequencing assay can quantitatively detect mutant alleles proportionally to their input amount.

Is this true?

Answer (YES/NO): NO